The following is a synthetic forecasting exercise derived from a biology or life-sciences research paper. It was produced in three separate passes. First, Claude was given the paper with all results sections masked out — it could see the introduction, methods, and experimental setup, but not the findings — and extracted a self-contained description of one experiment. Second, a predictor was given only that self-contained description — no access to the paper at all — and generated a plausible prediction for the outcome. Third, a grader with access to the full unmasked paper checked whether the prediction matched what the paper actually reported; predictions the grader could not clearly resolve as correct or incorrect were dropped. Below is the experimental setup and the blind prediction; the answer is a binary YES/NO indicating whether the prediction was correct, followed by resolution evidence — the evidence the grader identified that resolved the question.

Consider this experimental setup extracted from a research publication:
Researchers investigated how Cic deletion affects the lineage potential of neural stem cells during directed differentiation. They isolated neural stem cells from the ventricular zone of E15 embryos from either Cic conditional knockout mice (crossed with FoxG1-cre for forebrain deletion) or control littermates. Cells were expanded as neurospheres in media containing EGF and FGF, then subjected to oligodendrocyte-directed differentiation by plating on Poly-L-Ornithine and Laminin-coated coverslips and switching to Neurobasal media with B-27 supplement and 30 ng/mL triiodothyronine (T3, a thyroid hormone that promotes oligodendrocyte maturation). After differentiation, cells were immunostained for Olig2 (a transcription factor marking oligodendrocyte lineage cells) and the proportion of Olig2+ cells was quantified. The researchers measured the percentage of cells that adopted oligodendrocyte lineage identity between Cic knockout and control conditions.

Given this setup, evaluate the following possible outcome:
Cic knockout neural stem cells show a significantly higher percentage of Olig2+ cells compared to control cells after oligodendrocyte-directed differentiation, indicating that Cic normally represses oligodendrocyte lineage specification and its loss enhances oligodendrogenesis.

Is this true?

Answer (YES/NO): YES